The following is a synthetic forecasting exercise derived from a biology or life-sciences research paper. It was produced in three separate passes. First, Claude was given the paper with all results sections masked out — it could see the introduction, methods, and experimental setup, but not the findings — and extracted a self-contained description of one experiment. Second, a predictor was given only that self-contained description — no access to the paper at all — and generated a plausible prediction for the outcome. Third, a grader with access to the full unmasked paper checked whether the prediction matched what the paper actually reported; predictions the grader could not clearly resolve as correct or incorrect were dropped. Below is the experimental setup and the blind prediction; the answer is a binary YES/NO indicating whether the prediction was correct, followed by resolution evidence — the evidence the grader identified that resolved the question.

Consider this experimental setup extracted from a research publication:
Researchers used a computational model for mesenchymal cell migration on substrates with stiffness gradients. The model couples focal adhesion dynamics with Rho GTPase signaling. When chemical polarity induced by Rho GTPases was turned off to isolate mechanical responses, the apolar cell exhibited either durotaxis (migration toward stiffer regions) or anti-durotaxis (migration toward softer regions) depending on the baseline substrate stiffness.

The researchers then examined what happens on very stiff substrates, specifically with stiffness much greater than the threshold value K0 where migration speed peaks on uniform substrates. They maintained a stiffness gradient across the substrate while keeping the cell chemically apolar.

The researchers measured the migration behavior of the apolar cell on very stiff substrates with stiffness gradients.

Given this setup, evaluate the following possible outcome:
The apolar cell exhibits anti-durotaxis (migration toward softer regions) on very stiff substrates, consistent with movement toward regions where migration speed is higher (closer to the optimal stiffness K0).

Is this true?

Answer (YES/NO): NO